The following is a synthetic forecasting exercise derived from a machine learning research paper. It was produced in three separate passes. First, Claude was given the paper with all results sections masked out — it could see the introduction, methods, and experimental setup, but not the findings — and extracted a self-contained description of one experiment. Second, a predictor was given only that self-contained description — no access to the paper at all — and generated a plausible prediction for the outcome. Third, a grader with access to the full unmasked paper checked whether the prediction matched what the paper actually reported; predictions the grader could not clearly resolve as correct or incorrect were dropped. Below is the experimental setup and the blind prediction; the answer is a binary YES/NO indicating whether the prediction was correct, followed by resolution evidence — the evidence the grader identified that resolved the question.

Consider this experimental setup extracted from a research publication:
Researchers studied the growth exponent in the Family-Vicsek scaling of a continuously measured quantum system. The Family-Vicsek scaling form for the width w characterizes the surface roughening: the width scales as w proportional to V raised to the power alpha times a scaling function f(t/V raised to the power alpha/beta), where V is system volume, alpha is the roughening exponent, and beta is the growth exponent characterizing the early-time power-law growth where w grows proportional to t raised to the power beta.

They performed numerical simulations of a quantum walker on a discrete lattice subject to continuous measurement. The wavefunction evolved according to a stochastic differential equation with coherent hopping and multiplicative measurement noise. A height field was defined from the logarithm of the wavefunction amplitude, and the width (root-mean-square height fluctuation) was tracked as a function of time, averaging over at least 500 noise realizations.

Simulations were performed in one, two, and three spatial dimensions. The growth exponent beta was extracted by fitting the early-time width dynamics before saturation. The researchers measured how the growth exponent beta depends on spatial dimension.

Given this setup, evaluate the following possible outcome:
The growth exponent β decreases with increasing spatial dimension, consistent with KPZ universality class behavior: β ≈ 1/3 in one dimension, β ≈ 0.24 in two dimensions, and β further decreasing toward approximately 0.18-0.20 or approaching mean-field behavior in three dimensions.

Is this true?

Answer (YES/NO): NO